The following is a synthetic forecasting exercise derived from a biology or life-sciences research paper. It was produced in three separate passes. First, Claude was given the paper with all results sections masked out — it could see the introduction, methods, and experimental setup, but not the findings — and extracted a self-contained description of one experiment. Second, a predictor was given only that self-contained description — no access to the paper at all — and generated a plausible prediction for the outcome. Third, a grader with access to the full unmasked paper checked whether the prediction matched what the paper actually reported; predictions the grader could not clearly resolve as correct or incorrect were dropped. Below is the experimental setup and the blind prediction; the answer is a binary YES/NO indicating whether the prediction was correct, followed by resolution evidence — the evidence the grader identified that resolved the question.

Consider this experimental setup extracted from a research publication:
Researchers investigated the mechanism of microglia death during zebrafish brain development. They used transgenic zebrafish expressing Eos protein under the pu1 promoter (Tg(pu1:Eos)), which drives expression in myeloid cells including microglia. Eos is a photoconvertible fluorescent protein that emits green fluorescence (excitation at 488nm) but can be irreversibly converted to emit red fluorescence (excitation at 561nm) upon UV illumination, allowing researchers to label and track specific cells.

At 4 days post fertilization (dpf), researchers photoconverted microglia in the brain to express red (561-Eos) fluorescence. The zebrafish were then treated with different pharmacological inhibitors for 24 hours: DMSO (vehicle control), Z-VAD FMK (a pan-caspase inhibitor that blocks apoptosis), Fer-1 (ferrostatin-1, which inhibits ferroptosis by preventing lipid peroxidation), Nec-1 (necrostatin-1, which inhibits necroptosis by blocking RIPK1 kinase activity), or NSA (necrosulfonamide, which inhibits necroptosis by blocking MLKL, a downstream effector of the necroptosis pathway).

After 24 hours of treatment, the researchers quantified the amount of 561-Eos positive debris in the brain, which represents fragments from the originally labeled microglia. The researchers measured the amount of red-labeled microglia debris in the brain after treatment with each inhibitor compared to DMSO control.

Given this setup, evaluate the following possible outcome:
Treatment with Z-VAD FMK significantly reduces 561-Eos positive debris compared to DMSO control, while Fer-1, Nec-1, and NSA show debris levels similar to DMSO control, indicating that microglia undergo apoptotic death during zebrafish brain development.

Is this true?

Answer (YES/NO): NO